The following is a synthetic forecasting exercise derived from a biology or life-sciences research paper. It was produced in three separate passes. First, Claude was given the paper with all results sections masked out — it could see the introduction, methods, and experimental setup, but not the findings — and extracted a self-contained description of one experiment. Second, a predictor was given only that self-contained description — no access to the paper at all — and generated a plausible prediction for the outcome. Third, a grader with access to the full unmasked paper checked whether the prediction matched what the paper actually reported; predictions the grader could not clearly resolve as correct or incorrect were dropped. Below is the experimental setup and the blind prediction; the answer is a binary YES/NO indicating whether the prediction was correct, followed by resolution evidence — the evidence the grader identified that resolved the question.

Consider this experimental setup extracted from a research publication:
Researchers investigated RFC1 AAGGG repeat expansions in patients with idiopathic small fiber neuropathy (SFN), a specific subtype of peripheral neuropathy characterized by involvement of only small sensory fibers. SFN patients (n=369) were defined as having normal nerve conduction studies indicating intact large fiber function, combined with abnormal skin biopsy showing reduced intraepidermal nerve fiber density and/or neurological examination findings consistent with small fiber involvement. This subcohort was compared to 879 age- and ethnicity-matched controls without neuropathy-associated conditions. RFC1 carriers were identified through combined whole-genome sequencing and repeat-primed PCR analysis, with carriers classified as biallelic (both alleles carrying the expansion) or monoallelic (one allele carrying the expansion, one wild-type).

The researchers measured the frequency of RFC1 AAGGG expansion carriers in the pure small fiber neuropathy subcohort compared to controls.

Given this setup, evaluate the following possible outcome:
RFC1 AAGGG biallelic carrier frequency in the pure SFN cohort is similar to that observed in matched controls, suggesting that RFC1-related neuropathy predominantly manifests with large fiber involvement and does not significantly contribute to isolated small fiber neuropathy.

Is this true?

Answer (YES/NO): NO